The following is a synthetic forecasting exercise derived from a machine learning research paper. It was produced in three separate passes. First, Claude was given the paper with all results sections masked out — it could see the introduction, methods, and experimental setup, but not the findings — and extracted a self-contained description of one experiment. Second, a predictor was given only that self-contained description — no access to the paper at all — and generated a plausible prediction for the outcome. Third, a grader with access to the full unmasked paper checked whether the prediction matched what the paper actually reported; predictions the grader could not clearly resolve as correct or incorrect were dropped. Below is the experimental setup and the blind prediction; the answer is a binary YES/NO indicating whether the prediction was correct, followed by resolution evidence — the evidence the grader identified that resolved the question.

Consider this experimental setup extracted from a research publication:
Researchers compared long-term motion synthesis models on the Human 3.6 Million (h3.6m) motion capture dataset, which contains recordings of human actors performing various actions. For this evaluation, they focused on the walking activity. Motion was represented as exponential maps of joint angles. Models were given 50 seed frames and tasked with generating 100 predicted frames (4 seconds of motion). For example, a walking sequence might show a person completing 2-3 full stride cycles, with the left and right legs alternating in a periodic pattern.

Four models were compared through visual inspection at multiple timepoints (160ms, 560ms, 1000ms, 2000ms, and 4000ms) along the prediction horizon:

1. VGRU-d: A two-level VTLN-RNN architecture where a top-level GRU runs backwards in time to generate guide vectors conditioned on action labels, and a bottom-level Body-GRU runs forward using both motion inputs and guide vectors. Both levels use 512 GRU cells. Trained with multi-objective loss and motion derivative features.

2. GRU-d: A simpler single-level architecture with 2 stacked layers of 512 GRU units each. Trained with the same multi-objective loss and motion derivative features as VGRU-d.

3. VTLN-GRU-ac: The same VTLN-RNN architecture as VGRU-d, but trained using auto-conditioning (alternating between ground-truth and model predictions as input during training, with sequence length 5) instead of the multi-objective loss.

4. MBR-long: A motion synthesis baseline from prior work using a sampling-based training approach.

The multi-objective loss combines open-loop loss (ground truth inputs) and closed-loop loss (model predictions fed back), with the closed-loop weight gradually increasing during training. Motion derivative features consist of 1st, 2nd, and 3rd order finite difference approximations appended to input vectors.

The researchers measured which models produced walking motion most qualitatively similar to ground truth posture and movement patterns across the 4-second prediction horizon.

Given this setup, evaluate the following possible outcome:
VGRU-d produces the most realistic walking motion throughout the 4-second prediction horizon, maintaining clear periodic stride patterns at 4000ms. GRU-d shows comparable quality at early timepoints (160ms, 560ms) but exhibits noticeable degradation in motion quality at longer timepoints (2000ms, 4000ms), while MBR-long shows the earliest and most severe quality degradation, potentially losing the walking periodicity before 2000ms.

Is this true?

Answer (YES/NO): NO